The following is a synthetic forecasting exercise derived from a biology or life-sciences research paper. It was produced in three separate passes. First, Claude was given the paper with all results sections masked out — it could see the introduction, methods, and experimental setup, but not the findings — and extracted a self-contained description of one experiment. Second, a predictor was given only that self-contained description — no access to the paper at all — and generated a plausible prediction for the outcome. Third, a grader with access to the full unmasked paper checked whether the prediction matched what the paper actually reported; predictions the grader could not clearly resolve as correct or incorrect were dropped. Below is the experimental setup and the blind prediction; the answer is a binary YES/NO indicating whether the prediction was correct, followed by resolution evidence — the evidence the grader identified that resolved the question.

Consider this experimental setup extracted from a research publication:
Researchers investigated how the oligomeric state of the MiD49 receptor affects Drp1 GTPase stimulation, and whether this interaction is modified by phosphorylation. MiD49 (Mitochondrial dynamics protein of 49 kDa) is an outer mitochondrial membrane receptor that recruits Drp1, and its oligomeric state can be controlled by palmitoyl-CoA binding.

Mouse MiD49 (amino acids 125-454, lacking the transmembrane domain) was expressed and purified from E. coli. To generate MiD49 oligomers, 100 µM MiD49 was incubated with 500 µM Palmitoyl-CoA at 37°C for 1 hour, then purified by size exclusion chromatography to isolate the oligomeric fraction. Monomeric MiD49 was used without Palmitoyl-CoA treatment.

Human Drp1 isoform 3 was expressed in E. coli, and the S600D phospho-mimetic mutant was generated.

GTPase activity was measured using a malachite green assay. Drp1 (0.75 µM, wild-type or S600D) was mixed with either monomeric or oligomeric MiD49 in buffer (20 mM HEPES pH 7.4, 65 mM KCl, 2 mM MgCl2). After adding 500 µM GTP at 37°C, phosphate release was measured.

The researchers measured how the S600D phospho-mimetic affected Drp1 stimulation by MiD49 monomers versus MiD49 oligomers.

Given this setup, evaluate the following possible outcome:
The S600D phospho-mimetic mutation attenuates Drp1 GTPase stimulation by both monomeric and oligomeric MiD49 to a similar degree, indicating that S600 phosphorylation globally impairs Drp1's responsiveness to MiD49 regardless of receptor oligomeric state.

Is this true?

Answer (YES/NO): NO